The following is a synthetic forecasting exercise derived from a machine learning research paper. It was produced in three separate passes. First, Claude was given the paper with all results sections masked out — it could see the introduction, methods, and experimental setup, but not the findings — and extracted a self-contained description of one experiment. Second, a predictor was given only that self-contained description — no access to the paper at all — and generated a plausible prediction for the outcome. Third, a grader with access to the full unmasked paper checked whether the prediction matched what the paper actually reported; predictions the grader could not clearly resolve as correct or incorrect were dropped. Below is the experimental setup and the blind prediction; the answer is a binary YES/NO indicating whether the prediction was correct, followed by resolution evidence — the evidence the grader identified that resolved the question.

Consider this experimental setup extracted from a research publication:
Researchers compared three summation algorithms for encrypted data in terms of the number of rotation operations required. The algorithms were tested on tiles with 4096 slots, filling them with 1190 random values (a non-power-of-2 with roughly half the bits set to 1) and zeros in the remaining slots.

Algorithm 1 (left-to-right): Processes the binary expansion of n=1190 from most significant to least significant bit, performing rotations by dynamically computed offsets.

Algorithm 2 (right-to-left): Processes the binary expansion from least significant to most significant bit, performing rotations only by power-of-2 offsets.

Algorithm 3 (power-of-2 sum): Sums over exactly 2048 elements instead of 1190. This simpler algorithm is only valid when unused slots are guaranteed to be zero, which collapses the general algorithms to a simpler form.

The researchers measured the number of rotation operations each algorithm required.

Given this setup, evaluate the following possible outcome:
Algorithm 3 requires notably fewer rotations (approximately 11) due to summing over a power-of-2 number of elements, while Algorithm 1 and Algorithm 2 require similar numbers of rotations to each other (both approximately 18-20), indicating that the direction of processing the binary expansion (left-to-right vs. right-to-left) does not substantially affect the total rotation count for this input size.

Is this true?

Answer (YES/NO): NO